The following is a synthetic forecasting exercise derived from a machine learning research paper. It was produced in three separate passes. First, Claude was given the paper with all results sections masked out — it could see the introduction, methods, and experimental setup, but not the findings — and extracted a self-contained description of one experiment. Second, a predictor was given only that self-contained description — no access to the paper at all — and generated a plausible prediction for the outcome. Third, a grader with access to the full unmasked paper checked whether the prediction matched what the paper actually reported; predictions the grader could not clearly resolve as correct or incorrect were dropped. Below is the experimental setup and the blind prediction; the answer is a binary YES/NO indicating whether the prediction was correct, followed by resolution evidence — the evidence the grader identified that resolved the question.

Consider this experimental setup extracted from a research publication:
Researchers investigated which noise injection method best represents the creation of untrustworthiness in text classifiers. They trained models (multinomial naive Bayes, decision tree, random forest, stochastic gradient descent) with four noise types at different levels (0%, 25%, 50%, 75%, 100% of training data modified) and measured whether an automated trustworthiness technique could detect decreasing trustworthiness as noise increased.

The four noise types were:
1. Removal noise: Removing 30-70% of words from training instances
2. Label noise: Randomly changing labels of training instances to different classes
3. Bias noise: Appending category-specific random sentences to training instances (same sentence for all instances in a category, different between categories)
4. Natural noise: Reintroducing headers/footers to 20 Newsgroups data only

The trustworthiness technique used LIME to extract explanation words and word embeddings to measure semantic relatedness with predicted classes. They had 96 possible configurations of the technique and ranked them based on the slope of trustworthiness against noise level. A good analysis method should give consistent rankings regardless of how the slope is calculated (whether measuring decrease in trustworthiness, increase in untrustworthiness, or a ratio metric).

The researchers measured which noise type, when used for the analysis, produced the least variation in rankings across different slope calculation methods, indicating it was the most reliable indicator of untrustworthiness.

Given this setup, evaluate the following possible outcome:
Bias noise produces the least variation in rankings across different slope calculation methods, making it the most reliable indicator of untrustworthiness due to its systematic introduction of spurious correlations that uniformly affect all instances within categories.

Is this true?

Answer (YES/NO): YES